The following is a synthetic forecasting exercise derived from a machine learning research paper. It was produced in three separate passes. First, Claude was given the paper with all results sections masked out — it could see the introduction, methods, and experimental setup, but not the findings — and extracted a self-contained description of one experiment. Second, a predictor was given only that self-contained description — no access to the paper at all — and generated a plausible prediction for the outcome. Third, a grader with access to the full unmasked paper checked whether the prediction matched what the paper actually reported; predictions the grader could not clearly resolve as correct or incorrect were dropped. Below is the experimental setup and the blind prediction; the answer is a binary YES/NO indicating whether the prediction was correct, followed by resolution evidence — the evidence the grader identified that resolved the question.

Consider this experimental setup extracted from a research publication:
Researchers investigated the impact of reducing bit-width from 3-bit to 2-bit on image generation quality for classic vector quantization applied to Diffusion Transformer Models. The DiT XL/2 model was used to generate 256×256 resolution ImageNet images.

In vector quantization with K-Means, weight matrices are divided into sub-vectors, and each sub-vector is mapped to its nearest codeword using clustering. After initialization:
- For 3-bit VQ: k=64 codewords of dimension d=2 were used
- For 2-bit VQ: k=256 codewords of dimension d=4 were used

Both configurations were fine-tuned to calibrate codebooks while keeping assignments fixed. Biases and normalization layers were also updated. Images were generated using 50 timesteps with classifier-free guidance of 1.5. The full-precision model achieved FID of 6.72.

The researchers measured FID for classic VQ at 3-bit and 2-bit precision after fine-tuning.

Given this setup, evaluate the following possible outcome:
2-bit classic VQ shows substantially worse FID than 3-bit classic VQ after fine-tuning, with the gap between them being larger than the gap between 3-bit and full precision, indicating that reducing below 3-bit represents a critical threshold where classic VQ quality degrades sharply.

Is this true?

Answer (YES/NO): YES